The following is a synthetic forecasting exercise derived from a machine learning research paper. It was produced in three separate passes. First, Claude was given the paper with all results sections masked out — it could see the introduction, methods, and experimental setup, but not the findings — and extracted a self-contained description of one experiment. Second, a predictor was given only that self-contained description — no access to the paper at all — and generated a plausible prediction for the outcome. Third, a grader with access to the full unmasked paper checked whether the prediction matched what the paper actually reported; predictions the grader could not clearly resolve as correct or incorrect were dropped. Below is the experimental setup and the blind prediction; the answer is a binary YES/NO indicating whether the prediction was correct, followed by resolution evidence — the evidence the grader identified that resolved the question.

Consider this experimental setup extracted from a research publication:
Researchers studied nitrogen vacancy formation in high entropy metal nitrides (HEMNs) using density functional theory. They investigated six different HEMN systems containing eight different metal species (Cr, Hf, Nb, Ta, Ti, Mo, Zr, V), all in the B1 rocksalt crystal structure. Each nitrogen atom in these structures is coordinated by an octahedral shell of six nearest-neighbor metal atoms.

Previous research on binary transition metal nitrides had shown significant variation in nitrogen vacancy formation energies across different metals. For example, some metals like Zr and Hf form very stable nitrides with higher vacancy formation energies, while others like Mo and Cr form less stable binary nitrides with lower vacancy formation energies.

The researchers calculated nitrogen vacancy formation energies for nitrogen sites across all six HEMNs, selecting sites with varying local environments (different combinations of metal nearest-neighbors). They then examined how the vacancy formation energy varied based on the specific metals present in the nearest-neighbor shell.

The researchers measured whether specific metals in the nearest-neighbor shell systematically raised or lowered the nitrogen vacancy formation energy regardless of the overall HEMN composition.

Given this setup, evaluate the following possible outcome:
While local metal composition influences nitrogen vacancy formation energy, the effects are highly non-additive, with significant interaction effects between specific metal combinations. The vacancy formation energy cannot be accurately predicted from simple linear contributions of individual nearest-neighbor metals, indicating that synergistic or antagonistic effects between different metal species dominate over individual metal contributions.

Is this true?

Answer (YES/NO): NO